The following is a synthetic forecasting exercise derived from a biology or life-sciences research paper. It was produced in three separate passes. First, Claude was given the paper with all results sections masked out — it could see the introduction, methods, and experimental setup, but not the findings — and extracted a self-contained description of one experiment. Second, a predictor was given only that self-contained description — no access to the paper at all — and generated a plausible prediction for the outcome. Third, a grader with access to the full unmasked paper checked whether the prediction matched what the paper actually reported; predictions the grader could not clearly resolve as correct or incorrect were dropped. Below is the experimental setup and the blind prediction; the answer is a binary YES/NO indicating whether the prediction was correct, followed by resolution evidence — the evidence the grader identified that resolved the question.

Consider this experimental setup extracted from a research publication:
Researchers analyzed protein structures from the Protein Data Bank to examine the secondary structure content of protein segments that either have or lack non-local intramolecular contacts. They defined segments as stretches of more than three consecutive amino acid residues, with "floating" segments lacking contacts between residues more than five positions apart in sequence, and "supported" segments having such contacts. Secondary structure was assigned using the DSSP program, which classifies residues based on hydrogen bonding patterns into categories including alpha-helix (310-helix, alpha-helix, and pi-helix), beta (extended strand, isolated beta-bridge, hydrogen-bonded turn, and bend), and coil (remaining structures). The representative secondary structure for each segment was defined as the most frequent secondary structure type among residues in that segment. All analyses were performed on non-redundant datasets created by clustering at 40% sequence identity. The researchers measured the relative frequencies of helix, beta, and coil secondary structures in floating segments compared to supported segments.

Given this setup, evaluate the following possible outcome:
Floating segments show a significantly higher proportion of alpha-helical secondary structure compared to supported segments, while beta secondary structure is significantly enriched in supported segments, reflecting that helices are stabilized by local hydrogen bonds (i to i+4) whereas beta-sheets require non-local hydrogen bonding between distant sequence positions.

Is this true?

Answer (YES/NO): YES